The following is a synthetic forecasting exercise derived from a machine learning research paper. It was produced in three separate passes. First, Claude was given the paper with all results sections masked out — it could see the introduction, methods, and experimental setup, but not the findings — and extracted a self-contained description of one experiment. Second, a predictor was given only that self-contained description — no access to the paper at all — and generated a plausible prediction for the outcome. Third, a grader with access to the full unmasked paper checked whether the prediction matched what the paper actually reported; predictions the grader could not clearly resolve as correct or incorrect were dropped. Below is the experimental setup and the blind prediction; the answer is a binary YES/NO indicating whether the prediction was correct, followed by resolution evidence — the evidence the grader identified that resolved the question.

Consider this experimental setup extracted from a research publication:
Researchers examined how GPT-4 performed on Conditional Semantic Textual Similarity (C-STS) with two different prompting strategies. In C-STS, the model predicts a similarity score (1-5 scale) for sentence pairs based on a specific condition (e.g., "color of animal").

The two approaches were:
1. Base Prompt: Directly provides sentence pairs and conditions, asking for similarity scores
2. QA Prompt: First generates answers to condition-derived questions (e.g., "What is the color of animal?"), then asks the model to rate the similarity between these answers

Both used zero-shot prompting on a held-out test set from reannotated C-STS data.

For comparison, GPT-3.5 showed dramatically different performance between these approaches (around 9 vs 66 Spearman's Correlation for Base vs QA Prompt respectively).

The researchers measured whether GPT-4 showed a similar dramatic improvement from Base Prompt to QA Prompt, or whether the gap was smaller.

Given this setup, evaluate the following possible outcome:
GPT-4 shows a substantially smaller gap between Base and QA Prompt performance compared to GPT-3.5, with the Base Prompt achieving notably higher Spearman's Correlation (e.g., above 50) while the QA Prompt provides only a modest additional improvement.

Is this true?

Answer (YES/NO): YES